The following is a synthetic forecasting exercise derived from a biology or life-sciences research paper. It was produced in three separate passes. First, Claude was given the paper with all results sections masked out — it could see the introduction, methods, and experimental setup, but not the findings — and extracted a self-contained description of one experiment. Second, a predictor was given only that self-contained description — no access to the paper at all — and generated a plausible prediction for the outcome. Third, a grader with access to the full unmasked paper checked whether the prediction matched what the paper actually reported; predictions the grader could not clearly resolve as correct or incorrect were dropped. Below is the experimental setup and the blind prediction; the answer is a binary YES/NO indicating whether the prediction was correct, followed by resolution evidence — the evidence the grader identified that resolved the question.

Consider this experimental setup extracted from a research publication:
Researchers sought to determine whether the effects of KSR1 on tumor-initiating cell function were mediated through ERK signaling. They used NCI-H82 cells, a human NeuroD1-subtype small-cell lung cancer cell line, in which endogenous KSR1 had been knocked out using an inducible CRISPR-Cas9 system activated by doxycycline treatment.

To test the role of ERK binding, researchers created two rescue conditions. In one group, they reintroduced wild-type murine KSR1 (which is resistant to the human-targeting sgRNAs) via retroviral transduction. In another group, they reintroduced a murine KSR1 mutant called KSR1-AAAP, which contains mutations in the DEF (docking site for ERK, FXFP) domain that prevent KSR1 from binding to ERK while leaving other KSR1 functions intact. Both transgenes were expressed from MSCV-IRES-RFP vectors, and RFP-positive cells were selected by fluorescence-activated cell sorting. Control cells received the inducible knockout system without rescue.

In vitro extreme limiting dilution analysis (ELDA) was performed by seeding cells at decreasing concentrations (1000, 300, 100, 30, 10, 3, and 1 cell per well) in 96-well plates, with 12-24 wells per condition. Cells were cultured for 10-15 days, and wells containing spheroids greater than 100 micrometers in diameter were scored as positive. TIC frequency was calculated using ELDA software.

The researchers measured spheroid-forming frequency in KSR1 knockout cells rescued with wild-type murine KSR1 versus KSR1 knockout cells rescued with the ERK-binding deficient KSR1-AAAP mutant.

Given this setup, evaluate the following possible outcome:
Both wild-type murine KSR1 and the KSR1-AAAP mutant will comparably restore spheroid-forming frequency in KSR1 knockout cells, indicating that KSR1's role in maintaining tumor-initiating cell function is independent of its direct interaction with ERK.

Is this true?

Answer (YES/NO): NO